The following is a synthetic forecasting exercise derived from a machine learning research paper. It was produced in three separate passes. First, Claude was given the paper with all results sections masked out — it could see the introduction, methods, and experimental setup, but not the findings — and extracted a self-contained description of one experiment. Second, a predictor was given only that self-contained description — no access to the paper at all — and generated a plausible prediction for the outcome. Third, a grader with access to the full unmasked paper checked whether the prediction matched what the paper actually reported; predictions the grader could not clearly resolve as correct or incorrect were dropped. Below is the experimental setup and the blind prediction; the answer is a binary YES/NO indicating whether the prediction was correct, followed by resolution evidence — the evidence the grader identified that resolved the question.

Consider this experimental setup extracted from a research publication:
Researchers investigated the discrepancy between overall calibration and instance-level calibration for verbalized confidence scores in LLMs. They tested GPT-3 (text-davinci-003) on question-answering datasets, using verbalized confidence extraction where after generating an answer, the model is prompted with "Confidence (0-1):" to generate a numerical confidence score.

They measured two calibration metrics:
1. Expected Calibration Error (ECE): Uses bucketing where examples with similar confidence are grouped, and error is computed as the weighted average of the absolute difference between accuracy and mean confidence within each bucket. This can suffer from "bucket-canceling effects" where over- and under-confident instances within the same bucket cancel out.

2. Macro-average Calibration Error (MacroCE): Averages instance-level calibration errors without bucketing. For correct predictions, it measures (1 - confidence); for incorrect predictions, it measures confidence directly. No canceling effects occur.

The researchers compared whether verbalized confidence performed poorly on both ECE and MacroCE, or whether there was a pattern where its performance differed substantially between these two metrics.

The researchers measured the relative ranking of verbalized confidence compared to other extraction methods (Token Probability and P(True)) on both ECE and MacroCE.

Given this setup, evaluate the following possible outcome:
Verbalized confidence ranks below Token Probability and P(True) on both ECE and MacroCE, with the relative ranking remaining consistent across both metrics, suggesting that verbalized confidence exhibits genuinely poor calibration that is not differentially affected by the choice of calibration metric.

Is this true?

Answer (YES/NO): NO